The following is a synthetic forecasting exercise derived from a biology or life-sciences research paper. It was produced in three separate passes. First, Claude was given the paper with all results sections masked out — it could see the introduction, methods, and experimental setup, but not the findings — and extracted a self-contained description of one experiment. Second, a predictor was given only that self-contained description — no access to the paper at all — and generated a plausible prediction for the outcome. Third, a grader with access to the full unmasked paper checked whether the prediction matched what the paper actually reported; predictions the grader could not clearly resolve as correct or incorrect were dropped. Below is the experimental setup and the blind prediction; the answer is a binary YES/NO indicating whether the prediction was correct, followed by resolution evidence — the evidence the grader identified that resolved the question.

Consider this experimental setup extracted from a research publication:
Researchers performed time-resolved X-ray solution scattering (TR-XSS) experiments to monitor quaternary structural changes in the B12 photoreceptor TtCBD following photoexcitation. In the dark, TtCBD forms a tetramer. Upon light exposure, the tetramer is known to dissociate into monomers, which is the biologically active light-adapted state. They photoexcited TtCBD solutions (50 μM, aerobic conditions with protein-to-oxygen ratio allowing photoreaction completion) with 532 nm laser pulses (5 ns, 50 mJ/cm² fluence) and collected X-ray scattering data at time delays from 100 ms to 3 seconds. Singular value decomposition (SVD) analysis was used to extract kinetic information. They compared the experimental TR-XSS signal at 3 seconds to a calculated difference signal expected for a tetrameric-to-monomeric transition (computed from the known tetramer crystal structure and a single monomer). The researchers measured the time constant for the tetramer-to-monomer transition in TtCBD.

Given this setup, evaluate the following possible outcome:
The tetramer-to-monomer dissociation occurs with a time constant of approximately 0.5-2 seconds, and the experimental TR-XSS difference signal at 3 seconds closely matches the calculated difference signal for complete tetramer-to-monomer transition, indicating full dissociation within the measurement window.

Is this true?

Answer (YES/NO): YES